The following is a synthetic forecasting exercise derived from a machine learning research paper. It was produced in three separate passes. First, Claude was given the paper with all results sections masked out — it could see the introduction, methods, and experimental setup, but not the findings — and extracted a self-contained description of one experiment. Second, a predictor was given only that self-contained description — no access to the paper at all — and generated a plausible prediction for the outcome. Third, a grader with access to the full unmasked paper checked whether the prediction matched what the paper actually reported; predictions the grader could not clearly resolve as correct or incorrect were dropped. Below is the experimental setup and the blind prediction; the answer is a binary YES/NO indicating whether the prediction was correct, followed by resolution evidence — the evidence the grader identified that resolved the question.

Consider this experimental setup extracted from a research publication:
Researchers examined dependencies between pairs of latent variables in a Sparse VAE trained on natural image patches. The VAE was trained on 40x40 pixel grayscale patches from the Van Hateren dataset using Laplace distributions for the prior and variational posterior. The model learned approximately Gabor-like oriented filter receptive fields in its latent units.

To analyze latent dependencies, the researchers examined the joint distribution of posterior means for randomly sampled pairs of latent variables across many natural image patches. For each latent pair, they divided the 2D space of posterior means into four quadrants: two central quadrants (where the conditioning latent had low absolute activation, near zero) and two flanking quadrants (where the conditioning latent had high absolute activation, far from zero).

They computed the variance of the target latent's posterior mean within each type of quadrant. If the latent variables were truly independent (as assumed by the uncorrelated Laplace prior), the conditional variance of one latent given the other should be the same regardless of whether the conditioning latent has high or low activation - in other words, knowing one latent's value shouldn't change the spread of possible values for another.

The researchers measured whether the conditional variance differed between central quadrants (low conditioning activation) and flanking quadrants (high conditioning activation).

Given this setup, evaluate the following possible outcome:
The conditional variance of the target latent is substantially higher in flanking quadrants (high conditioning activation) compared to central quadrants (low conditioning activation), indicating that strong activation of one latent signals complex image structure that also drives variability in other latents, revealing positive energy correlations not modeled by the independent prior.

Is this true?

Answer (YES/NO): YES